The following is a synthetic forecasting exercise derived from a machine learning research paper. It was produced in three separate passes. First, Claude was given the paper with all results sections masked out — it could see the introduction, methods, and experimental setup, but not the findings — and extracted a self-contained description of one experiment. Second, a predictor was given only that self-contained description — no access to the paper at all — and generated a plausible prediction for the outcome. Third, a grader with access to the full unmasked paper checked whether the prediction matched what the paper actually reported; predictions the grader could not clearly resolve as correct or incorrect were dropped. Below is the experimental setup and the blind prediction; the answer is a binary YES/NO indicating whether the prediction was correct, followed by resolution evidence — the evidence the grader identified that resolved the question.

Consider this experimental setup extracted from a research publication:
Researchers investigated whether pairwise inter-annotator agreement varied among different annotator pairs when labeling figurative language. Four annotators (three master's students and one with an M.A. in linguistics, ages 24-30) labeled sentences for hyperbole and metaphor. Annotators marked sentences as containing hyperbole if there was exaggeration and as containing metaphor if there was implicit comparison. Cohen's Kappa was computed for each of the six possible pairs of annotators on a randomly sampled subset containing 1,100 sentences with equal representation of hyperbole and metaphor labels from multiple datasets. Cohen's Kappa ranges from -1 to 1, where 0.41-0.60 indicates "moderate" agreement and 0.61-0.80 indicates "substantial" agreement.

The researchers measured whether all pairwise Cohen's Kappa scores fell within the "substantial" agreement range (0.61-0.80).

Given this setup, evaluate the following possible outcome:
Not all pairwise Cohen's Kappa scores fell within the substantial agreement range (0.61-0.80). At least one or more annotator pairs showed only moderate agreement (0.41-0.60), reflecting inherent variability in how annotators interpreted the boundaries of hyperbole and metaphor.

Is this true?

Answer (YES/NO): NO